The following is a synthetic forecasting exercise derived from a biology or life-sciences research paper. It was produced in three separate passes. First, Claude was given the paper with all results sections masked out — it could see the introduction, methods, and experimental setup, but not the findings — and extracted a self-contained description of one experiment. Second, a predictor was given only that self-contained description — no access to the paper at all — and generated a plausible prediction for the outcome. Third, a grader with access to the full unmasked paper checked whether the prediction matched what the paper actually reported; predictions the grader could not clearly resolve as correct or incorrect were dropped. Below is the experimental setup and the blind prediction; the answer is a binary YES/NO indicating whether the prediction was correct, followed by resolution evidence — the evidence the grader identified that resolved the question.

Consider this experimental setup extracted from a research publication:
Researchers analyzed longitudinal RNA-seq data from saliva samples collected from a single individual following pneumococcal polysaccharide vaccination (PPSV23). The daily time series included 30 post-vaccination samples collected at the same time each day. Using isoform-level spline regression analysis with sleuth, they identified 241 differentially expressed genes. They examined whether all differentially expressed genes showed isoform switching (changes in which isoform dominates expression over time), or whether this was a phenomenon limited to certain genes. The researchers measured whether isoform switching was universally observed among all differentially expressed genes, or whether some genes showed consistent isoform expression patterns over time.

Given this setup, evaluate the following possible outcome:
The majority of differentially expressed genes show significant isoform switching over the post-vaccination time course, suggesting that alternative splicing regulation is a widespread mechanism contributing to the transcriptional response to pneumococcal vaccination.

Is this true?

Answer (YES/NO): NO